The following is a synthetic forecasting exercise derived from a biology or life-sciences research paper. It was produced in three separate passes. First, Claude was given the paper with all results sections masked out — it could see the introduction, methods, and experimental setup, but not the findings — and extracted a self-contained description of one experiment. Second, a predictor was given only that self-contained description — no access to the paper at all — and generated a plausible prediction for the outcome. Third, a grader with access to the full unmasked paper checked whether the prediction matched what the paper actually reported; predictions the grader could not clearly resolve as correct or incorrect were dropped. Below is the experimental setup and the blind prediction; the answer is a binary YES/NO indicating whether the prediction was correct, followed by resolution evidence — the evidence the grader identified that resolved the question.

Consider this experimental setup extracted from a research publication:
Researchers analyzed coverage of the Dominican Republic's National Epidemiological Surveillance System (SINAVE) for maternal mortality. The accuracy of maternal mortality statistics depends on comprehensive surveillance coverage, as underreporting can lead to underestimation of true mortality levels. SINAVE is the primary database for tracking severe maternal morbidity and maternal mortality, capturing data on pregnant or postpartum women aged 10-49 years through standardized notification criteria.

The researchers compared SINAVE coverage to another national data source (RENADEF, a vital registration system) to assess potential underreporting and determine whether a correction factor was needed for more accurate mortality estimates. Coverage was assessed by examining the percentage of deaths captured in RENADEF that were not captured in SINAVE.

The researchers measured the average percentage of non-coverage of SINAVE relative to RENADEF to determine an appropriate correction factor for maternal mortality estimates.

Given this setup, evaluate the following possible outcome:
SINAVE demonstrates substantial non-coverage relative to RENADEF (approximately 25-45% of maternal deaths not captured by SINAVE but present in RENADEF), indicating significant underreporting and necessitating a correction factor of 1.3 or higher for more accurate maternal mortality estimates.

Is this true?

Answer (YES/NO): NO